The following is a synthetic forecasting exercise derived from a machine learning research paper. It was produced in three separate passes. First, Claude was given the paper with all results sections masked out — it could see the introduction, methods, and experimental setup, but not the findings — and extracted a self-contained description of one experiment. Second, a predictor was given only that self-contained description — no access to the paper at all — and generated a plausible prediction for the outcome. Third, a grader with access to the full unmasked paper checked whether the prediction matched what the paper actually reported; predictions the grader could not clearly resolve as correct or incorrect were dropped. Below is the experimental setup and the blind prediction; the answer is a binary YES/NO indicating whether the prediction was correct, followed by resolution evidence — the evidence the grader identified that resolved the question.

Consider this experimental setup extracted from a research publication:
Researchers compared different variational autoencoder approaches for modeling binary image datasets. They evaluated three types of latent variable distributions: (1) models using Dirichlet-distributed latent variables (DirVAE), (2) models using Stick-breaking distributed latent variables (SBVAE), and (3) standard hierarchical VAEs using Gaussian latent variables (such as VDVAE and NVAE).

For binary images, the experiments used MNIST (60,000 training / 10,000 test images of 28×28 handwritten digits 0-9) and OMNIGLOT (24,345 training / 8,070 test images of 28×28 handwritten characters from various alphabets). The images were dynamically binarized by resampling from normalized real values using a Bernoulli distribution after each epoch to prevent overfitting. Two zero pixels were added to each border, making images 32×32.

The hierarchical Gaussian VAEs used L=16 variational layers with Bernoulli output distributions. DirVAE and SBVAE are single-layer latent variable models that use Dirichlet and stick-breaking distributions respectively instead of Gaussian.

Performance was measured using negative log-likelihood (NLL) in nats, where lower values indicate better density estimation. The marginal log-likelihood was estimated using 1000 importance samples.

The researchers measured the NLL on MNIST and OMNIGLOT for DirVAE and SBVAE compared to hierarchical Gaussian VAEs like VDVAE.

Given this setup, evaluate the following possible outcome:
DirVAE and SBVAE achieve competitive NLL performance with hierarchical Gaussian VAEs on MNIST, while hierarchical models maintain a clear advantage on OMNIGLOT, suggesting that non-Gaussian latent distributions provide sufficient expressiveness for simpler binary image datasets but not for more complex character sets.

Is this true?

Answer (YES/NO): NO